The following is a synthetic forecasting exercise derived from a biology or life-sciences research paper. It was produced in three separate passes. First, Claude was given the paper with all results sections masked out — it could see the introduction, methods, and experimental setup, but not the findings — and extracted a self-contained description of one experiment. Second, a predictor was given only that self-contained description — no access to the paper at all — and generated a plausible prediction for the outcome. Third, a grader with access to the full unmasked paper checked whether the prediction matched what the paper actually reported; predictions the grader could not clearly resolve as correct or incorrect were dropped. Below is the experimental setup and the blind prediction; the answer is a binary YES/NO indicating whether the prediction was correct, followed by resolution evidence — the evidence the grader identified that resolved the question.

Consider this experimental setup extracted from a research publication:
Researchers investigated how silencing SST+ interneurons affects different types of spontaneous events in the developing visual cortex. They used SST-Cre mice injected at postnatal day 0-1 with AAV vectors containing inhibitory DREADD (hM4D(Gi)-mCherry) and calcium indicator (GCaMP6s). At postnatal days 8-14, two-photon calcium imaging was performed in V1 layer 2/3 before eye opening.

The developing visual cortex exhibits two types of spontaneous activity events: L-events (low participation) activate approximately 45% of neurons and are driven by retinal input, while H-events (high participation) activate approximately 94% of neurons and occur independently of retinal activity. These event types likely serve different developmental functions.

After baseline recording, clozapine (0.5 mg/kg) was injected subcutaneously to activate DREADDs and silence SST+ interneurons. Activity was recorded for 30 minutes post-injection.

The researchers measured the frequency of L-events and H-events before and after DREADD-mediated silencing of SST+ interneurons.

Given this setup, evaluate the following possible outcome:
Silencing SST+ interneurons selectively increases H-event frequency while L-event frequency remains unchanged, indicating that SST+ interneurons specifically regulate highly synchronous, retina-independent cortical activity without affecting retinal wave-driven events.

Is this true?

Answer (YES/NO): NO